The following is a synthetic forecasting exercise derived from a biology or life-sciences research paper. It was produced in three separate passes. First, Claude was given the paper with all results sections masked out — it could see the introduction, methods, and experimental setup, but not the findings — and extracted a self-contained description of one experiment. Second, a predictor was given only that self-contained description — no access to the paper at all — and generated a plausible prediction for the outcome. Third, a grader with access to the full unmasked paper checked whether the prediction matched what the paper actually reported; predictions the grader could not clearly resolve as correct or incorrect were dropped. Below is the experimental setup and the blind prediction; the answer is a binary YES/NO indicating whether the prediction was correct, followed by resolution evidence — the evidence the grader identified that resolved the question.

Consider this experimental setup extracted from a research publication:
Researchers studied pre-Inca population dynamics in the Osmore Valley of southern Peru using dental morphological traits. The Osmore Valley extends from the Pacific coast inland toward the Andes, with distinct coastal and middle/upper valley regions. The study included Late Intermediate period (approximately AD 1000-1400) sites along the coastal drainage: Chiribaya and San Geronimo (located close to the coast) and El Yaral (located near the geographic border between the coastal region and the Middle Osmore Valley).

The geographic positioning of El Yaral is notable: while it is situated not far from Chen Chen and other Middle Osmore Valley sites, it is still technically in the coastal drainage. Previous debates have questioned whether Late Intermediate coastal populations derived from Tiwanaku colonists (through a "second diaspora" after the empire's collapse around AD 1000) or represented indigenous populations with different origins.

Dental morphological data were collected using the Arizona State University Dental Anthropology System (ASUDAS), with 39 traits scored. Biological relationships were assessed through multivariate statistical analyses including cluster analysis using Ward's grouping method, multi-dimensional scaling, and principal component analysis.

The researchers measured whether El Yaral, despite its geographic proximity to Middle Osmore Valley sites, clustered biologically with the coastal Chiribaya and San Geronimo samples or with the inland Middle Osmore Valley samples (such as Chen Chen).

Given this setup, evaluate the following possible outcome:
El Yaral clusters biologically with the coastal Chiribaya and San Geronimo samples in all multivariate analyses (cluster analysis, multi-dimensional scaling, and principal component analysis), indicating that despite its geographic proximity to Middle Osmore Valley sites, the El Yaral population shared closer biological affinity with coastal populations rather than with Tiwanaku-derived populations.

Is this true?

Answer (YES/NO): YES